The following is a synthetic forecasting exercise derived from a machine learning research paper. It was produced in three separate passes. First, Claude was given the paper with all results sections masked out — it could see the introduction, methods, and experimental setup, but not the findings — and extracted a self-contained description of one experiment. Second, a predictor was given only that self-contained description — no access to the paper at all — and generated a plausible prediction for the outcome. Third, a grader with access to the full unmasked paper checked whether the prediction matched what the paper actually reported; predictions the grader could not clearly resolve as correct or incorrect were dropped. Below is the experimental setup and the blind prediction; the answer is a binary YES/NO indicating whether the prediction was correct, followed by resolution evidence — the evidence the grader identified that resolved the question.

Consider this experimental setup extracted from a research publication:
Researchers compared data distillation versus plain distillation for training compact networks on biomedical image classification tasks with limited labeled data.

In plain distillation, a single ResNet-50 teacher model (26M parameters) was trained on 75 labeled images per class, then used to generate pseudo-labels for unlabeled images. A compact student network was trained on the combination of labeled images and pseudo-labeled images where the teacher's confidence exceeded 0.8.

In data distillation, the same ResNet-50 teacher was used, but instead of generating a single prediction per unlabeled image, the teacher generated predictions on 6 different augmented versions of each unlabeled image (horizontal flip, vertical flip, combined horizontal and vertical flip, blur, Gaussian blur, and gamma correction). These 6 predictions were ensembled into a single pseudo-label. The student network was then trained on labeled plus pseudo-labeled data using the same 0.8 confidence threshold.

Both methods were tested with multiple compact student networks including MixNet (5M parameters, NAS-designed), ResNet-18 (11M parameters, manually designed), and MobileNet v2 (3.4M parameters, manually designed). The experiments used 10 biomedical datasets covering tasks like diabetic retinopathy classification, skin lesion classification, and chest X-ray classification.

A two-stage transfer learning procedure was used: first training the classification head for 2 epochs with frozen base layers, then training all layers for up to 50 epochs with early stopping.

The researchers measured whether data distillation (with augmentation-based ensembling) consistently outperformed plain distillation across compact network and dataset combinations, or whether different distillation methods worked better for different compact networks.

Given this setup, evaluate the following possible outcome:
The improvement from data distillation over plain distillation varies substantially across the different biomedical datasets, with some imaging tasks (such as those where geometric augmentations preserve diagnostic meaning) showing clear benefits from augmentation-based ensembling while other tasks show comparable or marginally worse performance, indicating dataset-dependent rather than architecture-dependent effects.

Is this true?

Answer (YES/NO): NO